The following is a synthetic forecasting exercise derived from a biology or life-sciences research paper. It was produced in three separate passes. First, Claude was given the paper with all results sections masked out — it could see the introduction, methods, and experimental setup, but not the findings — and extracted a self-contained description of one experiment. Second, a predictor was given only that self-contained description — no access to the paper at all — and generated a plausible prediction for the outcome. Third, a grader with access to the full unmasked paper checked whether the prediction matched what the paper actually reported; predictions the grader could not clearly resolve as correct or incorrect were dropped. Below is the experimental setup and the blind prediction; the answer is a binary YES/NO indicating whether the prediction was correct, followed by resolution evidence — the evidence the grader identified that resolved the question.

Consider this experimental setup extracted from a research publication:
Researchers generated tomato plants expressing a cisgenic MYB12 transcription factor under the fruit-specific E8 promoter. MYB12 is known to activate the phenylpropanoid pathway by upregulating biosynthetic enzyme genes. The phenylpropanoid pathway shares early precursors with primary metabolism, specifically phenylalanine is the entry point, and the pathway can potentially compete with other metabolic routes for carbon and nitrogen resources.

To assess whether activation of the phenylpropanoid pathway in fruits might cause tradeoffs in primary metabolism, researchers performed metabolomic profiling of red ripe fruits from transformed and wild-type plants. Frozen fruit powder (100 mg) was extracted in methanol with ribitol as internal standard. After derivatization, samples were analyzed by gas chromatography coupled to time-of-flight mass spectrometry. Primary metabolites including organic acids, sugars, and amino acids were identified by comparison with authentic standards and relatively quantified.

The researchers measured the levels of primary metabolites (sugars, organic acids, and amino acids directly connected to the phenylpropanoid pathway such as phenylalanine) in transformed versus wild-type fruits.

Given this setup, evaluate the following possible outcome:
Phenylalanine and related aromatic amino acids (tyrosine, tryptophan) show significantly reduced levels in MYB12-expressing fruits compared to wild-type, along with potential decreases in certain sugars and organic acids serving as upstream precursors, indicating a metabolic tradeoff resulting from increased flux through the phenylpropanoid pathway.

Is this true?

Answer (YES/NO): NO